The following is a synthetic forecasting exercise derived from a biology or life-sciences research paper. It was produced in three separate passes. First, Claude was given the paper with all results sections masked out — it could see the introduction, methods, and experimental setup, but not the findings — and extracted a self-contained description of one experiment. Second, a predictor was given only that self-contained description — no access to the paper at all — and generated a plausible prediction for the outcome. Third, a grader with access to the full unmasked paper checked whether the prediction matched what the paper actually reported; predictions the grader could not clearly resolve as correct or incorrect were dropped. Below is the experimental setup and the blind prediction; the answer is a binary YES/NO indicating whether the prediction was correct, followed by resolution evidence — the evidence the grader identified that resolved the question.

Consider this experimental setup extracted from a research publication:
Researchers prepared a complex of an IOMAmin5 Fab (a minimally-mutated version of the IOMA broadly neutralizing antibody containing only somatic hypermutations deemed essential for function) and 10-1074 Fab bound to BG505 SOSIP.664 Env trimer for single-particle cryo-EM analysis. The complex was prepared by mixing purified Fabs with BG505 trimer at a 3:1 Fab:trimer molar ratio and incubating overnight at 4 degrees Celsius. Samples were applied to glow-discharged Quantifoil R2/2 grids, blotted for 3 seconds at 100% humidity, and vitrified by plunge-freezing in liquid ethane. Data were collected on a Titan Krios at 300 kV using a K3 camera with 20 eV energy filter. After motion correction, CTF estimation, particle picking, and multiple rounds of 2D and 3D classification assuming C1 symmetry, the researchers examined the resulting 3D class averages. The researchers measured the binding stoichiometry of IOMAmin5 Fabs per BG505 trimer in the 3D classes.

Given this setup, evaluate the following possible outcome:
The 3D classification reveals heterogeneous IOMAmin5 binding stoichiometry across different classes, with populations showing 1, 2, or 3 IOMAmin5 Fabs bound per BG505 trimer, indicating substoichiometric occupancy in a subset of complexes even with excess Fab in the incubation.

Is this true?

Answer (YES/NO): NO